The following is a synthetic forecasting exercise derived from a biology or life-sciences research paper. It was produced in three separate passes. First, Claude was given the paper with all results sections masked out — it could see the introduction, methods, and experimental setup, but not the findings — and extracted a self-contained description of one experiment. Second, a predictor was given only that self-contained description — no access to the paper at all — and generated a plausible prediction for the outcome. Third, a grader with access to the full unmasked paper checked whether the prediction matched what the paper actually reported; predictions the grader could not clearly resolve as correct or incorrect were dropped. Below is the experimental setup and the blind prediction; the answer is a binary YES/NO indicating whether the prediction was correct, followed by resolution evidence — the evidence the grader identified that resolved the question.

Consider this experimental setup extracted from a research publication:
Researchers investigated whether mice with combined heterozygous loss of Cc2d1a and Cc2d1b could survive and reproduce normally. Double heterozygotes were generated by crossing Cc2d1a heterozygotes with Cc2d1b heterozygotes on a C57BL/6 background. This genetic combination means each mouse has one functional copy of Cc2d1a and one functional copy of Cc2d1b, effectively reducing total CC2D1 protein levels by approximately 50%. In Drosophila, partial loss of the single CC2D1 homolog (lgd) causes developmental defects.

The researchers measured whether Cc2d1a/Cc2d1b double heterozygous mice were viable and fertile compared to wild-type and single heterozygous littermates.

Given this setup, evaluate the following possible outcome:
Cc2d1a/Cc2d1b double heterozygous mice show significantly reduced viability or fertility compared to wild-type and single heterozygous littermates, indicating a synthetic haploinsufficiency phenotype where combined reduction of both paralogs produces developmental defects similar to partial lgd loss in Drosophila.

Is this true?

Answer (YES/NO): NO